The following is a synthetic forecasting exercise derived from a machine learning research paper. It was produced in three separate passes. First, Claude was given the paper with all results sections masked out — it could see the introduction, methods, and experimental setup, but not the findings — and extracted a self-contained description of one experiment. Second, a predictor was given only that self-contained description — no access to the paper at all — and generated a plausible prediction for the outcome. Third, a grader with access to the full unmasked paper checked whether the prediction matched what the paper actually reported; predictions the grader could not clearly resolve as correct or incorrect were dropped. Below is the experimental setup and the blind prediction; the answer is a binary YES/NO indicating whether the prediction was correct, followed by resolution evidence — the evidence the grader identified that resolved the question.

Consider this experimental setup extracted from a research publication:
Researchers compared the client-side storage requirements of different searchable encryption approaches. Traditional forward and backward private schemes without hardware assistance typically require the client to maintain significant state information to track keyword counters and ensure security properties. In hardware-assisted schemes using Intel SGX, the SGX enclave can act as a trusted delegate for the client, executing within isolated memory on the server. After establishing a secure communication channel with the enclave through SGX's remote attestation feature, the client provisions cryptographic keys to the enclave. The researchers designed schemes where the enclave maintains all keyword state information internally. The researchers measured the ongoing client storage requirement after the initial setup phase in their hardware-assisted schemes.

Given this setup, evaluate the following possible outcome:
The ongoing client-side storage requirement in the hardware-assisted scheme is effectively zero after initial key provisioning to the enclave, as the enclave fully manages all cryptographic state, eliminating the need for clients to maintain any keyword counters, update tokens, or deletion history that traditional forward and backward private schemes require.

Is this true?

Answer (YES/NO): YES